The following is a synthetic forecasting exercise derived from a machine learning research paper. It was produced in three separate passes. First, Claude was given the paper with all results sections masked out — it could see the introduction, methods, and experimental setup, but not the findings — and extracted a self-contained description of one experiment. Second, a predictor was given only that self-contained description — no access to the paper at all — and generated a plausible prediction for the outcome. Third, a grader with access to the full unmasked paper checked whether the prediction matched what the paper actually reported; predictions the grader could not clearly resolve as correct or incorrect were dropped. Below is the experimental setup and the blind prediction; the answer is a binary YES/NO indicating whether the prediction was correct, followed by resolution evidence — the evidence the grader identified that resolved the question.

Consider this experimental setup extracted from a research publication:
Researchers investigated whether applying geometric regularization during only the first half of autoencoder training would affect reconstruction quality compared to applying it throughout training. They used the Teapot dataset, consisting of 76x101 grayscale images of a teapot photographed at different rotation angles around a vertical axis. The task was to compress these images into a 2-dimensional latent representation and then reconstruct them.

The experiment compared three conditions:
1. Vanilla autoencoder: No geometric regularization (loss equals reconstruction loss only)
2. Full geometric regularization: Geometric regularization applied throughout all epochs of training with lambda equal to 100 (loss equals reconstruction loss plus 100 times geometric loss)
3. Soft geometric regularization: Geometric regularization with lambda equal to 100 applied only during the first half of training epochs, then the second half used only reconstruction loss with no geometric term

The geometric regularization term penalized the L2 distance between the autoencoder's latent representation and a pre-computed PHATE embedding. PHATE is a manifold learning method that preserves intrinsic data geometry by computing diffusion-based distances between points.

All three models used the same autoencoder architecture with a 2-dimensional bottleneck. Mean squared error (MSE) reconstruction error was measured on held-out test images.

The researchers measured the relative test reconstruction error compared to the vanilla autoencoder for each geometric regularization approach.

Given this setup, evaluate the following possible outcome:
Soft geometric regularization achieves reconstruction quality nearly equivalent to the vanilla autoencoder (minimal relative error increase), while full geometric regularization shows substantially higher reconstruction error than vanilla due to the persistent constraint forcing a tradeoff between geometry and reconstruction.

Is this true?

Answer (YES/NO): NO